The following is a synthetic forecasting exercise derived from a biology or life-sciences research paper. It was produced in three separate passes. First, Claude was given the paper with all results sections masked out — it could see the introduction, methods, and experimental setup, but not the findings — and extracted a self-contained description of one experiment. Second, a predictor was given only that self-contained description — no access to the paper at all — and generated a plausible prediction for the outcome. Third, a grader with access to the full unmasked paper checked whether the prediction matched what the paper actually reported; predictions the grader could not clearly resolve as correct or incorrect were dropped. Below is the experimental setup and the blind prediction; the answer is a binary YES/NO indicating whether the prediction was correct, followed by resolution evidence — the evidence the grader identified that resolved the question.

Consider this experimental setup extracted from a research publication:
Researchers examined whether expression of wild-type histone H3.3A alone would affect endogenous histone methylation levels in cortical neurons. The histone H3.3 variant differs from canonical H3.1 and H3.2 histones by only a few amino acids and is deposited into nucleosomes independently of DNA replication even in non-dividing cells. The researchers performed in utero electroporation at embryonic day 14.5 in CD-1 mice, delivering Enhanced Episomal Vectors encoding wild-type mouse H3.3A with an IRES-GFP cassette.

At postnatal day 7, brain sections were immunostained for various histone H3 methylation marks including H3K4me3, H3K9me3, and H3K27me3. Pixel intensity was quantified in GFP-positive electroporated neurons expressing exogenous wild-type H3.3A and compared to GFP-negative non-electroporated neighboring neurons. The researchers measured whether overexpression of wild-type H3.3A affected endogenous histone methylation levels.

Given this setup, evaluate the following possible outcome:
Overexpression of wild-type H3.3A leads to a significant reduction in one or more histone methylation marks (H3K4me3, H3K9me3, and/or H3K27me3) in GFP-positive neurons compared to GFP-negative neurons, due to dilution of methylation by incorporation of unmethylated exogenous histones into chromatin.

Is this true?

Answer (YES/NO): NO